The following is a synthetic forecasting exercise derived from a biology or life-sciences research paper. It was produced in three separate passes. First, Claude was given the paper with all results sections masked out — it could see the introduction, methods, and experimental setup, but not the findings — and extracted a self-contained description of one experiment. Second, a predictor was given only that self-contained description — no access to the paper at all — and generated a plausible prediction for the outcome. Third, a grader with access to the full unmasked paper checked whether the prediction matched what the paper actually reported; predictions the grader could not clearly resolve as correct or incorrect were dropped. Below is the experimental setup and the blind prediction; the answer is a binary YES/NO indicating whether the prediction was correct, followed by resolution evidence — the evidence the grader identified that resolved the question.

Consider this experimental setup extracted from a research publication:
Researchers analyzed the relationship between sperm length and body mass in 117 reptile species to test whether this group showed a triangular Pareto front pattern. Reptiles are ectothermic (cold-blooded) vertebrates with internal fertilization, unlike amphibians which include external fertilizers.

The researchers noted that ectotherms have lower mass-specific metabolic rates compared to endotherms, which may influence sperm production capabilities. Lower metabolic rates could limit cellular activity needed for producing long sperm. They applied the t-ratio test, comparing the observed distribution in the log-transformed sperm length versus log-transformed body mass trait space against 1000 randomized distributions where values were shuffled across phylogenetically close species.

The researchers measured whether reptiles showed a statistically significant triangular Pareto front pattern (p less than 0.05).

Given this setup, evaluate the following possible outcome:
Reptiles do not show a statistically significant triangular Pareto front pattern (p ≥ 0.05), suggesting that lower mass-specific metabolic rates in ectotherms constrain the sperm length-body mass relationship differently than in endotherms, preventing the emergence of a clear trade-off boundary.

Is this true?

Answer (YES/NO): YES